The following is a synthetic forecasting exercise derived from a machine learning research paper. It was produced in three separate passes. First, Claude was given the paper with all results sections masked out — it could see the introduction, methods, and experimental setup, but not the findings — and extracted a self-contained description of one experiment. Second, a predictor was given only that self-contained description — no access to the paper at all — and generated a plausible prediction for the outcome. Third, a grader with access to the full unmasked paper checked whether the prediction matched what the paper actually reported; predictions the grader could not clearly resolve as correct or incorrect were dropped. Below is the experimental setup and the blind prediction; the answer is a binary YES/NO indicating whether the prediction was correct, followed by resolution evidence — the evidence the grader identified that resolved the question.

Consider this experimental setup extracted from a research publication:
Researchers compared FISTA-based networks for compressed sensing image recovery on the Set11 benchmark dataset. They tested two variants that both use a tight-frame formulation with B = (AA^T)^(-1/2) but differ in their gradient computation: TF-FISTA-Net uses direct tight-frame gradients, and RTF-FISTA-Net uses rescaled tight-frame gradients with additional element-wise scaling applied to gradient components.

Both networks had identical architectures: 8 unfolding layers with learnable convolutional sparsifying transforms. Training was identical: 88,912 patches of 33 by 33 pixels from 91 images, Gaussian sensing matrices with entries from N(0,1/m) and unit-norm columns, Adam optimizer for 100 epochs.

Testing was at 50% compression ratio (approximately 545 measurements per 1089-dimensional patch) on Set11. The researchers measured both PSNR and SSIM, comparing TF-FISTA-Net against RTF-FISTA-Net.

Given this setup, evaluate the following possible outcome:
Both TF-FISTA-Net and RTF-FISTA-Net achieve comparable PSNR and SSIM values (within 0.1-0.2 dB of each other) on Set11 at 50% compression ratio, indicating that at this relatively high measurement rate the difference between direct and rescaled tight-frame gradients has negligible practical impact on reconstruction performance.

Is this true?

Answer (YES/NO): NO